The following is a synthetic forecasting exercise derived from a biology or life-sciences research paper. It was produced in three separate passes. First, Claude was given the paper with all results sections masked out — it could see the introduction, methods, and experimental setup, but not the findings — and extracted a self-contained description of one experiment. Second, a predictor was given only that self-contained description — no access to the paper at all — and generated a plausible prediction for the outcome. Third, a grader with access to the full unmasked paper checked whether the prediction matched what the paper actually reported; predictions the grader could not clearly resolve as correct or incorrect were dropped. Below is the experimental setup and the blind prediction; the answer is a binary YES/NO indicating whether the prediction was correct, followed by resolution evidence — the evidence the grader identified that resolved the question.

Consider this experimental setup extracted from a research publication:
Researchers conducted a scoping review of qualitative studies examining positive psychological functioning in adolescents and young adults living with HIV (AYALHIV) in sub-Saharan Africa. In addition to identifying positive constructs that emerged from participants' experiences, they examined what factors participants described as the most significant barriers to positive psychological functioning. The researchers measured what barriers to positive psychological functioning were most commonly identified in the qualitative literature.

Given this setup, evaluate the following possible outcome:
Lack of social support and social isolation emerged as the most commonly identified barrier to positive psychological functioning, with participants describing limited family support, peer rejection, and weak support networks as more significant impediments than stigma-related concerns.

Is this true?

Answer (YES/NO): NO